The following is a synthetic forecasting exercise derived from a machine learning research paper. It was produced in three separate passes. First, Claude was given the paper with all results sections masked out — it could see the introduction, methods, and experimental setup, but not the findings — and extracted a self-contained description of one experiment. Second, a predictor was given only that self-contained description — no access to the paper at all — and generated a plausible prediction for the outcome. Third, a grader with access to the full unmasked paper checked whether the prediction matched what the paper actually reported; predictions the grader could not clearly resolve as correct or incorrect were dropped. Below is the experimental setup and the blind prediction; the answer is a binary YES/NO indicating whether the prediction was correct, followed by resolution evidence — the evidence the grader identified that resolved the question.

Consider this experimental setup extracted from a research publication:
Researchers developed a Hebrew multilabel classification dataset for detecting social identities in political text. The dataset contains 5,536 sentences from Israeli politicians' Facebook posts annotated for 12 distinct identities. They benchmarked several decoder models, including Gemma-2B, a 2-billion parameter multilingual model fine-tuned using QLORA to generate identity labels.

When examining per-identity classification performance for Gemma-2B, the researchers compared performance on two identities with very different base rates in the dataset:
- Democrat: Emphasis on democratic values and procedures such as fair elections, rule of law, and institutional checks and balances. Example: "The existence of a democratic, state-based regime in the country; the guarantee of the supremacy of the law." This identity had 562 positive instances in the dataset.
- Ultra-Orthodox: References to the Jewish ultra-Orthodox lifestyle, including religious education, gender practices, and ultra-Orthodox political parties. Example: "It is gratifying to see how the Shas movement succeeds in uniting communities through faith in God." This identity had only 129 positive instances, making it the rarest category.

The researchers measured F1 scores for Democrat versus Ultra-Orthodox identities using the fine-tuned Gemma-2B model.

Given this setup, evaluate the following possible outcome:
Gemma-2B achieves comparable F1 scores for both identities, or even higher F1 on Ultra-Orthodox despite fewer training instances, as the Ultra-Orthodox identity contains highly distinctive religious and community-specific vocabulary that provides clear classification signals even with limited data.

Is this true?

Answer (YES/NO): NO